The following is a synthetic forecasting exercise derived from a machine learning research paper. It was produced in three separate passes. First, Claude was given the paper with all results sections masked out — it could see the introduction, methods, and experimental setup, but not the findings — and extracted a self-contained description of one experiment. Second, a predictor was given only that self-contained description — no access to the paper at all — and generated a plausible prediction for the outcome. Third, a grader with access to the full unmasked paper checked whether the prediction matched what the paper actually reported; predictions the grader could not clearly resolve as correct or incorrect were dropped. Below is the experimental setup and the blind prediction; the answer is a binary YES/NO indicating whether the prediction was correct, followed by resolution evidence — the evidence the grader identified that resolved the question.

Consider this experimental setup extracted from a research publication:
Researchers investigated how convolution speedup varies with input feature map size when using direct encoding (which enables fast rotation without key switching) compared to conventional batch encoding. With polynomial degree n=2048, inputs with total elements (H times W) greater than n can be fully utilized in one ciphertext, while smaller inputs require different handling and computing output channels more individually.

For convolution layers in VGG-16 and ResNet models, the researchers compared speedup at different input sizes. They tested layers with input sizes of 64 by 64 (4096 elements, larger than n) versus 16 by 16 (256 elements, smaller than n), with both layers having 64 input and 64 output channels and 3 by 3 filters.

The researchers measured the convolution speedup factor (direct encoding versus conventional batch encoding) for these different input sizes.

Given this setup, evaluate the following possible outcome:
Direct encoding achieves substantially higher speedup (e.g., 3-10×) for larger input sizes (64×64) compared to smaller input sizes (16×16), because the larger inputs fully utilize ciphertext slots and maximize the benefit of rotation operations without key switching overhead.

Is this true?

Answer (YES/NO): YES